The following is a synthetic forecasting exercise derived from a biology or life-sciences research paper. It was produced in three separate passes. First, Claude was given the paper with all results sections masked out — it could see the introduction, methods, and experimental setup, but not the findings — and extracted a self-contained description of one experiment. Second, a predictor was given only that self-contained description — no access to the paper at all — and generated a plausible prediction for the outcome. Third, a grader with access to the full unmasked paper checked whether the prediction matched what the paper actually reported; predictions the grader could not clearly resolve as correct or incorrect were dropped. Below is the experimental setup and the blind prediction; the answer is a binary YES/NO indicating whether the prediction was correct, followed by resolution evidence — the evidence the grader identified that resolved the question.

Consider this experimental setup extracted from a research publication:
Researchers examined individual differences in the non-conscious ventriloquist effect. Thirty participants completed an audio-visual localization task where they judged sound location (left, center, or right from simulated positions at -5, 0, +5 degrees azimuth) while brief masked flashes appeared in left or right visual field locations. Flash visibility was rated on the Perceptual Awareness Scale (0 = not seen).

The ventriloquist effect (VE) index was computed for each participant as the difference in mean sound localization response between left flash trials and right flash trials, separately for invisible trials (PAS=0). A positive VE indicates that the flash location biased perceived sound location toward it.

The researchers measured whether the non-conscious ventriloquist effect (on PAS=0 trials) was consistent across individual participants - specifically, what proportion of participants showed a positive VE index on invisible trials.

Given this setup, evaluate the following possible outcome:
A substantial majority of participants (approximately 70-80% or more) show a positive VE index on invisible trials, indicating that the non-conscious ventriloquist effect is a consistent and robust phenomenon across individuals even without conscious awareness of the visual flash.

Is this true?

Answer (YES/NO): YES